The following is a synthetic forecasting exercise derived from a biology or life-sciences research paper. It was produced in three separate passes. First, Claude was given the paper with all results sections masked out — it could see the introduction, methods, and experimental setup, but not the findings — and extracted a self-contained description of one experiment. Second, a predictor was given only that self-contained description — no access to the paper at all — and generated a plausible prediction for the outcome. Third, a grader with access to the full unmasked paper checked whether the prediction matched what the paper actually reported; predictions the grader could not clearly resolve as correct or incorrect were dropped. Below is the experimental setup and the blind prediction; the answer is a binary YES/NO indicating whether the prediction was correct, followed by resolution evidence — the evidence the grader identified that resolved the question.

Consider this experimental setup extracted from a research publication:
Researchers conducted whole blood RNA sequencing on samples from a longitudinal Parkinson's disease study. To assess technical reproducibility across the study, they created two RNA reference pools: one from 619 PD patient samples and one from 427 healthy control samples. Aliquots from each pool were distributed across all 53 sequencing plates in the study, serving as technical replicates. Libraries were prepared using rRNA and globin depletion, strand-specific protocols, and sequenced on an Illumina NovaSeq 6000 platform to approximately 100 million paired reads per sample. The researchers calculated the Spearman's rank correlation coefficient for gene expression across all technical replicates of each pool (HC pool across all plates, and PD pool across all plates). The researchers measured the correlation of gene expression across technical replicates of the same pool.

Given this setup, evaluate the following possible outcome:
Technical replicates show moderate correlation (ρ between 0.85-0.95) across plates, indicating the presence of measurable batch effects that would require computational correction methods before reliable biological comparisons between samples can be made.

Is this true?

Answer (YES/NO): NO